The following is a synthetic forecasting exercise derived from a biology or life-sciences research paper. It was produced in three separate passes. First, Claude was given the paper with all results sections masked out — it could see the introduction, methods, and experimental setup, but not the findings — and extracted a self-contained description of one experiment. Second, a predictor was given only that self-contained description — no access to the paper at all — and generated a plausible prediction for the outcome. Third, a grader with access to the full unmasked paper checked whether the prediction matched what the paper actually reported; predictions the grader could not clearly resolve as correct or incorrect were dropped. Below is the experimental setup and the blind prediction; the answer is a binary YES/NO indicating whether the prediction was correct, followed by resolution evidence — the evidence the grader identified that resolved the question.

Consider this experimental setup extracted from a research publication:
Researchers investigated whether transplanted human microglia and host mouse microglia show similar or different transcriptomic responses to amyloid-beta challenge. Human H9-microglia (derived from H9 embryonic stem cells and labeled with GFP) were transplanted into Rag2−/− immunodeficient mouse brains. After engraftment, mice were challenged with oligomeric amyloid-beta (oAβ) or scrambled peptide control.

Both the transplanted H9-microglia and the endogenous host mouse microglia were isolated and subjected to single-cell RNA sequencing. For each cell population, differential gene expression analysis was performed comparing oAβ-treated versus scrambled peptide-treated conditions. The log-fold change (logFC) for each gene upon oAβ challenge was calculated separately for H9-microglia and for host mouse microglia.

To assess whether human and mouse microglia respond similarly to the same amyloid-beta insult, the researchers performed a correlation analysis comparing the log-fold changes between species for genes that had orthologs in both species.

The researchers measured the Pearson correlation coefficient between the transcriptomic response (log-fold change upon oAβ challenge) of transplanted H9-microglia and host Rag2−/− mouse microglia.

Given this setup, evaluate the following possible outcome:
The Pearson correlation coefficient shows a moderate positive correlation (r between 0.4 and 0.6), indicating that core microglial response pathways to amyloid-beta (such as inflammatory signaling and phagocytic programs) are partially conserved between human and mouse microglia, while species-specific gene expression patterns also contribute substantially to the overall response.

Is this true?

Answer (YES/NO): NO